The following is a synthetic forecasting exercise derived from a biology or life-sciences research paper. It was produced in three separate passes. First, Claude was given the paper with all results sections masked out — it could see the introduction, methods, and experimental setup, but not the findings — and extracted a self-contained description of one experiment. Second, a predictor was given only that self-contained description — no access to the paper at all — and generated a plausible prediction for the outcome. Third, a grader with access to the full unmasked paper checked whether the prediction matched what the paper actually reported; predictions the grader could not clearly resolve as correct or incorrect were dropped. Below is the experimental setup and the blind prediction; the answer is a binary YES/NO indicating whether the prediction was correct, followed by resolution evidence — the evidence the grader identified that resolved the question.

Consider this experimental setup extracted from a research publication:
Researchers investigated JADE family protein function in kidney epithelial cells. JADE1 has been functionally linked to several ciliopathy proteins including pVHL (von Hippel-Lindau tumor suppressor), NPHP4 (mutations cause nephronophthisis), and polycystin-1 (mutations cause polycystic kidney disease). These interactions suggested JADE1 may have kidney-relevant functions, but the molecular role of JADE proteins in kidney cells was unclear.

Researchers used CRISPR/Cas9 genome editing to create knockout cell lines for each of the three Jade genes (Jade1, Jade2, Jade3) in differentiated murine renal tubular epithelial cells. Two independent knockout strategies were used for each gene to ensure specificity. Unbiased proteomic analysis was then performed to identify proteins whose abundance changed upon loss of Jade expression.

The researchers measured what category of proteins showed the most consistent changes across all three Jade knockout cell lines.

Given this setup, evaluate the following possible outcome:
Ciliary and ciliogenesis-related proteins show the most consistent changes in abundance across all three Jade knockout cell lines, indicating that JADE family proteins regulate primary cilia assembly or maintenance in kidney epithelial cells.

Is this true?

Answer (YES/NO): NO